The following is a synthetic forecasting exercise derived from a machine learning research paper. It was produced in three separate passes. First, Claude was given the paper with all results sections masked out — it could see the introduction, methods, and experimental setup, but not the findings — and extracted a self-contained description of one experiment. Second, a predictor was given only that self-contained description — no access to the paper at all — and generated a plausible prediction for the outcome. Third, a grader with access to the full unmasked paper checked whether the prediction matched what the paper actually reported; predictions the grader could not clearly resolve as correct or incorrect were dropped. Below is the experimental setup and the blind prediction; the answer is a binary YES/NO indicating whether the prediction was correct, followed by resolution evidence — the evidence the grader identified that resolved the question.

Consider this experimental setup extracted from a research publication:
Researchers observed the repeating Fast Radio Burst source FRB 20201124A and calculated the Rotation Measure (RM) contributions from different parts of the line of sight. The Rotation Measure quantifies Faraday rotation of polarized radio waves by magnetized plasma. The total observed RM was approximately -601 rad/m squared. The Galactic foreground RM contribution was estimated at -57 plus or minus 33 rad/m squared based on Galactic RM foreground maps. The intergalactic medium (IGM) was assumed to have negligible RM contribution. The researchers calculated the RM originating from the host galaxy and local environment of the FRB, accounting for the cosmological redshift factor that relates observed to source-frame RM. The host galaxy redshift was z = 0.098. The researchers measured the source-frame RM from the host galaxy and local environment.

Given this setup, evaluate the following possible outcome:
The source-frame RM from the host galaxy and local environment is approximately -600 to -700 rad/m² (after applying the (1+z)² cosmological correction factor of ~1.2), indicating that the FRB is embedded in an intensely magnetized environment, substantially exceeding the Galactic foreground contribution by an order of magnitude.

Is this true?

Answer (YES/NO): YES